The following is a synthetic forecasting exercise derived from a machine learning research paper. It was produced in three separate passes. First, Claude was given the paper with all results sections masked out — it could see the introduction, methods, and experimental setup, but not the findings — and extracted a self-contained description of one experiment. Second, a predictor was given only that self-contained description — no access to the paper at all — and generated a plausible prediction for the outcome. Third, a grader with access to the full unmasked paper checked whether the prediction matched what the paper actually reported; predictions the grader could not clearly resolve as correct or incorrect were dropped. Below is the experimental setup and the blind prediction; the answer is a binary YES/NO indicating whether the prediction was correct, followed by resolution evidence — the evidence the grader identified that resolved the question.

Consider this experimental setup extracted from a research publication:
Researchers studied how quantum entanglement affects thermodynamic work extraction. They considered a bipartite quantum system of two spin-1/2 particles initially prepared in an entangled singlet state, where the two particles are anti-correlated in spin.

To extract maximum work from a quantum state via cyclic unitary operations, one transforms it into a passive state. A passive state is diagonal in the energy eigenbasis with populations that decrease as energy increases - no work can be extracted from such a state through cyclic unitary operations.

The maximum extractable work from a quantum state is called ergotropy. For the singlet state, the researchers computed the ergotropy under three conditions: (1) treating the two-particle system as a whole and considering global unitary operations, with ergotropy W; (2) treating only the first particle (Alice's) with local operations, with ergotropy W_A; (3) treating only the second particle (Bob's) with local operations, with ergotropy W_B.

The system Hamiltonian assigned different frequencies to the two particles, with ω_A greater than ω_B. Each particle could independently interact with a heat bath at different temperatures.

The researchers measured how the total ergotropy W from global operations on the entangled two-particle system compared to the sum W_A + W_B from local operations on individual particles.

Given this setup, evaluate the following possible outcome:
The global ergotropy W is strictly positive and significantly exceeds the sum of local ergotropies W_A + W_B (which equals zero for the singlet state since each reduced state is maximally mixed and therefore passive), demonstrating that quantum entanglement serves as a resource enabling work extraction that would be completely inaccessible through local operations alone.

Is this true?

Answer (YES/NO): NO